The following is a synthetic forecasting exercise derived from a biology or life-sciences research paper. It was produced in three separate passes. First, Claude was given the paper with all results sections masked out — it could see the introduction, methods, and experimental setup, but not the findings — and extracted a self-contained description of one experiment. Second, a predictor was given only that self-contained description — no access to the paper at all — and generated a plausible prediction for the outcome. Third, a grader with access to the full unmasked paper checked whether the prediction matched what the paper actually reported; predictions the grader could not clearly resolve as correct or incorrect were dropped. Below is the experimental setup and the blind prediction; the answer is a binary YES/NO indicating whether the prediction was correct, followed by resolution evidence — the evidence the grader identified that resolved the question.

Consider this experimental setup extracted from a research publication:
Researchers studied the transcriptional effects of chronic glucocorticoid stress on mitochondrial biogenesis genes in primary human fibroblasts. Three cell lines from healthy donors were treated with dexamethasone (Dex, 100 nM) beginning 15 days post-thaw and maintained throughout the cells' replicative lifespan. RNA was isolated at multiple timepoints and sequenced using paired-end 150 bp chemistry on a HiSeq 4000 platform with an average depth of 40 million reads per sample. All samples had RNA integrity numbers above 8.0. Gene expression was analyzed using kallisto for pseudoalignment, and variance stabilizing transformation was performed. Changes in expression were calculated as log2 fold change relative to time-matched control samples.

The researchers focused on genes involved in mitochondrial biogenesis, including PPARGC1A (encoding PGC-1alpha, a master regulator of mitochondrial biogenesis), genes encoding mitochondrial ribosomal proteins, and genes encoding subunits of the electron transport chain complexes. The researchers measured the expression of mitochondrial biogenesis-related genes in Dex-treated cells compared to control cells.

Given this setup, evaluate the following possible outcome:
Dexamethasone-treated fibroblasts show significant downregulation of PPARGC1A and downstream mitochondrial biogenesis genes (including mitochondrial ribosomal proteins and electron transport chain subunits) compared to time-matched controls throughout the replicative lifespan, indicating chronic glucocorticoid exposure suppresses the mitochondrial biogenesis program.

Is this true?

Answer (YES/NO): NO